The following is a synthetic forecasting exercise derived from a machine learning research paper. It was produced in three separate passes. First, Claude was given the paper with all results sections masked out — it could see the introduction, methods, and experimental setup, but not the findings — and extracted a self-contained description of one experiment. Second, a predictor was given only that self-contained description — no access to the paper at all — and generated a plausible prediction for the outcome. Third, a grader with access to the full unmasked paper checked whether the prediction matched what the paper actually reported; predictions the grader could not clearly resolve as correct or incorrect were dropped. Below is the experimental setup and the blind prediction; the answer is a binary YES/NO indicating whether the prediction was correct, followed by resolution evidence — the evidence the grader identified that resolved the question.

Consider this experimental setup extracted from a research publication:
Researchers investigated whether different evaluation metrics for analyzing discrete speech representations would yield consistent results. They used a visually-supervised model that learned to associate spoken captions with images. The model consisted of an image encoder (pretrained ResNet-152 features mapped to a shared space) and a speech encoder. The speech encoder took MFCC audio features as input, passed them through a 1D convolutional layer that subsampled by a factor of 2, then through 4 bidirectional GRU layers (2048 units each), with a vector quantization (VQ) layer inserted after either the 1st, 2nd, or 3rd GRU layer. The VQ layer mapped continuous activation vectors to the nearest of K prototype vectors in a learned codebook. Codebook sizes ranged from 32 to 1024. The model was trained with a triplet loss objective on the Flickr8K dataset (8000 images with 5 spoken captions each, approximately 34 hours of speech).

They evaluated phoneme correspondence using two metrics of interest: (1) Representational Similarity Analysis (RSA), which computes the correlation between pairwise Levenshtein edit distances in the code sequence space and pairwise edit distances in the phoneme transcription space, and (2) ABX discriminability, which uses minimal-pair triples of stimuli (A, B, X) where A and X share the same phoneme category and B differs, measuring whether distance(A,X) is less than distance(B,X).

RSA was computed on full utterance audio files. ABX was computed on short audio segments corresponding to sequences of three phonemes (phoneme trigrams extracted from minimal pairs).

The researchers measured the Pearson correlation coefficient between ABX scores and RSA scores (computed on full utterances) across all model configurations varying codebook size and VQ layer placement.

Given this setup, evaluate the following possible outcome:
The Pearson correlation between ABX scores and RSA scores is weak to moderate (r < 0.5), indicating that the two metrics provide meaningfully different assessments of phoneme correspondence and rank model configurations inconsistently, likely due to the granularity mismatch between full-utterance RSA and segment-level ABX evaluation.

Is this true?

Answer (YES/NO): YES